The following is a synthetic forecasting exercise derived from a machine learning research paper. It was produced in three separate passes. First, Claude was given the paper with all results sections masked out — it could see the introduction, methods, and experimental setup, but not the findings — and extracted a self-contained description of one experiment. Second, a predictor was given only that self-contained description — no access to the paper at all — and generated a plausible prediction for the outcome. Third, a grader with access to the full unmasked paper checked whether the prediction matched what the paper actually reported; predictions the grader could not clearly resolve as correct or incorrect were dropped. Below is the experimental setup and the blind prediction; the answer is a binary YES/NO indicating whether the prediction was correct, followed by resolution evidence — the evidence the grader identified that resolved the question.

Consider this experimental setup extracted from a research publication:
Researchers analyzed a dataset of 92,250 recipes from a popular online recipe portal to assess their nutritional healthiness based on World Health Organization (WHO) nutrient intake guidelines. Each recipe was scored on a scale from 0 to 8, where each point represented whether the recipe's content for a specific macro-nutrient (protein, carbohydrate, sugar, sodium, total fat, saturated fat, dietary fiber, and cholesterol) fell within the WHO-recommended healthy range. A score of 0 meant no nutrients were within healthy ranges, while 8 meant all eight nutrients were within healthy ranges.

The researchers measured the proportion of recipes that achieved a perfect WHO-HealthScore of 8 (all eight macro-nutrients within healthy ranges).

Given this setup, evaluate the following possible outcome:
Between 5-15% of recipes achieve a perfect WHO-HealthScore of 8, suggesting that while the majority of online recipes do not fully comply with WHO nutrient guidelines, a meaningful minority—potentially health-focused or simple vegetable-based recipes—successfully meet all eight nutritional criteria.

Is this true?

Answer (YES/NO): NO